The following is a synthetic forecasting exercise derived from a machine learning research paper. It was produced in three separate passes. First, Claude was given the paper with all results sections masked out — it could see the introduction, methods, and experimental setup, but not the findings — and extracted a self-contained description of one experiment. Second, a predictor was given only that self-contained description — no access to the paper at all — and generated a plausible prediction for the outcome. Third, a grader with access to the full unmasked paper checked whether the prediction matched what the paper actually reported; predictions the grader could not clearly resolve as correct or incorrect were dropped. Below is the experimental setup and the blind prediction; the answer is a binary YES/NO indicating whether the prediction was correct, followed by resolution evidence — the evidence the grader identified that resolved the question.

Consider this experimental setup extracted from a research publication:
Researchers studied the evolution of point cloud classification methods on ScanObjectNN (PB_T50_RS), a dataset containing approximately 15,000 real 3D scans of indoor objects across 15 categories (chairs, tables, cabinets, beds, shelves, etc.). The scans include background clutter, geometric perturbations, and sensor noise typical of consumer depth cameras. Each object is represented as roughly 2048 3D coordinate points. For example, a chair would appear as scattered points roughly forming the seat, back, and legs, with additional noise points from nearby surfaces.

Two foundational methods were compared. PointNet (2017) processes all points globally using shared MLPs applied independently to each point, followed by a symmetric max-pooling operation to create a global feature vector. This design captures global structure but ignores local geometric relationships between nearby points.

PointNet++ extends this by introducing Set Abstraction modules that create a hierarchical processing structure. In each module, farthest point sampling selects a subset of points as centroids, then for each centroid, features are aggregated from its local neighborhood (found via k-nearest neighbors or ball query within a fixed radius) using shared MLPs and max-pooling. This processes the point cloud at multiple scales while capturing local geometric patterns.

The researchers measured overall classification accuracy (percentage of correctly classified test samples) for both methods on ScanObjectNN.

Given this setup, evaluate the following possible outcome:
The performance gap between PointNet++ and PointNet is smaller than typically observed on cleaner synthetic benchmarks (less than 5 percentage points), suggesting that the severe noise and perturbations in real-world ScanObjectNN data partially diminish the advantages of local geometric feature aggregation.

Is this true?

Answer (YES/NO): NO